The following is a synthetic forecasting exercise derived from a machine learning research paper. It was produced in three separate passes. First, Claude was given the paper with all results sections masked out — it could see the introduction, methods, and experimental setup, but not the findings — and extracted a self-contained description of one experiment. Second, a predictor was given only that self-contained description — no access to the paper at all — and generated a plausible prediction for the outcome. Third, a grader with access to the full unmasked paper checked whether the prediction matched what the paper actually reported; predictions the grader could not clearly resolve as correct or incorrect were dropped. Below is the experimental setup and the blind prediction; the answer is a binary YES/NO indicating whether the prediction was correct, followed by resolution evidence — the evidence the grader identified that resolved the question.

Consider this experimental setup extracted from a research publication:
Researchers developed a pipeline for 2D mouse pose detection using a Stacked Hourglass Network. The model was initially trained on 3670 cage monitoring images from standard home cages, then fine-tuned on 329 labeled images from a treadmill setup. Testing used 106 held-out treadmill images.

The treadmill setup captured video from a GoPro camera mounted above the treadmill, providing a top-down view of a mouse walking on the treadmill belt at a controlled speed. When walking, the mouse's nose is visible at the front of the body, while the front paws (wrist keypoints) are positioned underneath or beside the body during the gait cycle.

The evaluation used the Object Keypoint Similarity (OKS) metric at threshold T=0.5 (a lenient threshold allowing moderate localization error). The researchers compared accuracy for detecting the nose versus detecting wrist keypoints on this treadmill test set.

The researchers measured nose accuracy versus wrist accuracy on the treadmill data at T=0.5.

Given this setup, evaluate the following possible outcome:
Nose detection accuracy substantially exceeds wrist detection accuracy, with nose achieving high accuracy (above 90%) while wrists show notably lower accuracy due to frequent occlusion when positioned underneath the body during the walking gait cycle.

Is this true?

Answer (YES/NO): YES